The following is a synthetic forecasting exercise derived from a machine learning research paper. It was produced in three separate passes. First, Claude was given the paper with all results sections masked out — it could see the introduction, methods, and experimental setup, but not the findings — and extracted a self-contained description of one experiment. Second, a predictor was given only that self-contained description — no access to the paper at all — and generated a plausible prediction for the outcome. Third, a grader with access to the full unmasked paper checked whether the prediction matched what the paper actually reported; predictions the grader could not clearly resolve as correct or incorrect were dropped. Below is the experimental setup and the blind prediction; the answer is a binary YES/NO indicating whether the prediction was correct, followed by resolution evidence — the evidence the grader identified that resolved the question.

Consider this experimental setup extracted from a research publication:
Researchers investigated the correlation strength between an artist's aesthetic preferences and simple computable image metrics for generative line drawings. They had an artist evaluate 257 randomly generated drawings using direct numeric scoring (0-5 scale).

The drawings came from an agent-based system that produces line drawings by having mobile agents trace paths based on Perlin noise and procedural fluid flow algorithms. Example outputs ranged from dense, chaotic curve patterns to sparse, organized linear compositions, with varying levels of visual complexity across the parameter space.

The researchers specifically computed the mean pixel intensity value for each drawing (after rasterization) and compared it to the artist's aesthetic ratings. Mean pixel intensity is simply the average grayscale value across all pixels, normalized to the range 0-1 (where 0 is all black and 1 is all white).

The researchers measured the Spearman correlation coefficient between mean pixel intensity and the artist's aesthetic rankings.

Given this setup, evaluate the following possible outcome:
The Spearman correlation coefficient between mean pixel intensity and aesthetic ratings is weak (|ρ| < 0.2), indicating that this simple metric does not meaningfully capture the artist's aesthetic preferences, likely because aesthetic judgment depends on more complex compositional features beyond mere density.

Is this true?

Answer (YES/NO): NO